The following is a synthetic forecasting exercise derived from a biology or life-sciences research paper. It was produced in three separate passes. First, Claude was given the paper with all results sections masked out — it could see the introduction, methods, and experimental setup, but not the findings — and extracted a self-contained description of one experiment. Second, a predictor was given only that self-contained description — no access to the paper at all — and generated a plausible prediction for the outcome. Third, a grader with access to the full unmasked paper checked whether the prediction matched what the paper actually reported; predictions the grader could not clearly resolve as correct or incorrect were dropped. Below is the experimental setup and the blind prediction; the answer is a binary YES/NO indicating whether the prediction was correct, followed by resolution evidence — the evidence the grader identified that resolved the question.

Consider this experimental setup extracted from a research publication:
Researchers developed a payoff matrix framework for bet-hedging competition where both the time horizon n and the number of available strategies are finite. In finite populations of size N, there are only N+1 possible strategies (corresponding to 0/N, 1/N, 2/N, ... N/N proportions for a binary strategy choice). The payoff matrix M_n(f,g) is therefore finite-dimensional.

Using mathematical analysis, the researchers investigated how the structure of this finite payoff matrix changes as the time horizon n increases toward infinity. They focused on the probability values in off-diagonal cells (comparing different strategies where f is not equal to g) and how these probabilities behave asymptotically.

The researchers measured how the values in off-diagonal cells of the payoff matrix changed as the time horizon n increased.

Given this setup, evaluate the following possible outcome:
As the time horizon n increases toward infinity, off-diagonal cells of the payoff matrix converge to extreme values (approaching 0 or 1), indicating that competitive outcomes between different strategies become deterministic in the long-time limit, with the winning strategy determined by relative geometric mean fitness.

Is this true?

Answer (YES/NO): YES